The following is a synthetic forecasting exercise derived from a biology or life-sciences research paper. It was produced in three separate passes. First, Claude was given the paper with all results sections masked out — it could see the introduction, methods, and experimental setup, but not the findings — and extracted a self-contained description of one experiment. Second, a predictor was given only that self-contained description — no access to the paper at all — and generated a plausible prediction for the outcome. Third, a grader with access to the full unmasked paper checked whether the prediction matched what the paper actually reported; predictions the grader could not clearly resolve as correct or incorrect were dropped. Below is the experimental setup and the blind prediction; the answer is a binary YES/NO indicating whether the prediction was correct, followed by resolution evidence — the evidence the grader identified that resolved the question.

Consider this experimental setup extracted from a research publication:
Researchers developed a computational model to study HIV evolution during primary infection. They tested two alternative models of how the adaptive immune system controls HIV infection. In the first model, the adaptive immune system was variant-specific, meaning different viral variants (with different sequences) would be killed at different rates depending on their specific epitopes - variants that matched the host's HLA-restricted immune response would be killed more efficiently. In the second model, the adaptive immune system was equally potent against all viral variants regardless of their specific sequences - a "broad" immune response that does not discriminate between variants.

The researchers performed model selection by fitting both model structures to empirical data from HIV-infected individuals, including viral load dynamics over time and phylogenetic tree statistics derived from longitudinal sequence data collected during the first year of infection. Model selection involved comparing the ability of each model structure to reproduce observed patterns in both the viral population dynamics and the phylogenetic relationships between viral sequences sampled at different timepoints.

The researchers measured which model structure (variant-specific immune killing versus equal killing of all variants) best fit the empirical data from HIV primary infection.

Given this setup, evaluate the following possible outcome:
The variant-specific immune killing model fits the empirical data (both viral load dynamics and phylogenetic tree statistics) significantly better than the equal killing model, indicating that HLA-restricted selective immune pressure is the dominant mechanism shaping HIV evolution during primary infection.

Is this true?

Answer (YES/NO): NO